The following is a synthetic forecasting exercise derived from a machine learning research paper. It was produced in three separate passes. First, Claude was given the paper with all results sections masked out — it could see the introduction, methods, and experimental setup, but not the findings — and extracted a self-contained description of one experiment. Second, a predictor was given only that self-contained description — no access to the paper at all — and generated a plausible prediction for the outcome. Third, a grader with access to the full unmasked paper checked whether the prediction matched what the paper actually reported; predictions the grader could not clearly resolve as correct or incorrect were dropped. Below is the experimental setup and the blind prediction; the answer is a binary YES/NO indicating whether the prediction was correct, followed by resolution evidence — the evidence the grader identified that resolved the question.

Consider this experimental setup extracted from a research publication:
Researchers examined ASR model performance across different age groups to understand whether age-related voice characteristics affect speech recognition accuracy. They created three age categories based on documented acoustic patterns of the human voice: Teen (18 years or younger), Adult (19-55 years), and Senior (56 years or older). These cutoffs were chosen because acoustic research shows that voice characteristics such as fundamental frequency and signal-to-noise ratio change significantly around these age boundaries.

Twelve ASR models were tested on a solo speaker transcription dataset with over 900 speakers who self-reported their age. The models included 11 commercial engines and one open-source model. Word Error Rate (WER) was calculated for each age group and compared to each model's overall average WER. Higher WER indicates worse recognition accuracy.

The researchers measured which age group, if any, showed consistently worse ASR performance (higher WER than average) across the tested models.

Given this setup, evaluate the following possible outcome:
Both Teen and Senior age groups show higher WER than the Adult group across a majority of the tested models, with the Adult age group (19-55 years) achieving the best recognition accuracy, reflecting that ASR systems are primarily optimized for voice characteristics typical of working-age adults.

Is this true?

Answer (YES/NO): NO